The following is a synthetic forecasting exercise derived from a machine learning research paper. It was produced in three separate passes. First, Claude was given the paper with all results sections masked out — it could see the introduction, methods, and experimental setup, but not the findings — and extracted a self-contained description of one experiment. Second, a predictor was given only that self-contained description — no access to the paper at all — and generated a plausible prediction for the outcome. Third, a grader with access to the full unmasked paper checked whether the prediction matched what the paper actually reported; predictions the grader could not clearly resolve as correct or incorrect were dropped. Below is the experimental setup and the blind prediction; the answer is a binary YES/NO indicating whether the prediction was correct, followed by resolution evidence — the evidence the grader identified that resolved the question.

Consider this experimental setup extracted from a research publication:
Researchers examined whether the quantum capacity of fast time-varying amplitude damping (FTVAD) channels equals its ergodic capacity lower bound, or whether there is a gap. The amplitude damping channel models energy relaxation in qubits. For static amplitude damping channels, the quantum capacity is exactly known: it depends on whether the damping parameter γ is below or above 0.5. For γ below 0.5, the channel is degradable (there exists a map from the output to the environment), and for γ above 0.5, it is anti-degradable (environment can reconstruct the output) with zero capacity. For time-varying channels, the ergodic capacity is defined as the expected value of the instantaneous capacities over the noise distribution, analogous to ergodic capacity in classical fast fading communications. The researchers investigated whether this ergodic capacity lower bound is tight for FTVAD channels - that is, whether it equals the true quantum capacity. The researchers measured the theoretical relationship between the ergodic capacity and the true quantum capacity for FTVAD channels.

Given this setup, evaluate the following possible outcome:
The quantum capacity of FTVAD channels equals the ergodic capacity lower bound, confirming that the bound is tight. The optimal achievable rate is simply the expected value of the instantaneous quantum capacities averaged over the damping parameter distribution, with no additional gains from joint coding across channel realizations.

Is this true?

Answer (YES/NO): YES